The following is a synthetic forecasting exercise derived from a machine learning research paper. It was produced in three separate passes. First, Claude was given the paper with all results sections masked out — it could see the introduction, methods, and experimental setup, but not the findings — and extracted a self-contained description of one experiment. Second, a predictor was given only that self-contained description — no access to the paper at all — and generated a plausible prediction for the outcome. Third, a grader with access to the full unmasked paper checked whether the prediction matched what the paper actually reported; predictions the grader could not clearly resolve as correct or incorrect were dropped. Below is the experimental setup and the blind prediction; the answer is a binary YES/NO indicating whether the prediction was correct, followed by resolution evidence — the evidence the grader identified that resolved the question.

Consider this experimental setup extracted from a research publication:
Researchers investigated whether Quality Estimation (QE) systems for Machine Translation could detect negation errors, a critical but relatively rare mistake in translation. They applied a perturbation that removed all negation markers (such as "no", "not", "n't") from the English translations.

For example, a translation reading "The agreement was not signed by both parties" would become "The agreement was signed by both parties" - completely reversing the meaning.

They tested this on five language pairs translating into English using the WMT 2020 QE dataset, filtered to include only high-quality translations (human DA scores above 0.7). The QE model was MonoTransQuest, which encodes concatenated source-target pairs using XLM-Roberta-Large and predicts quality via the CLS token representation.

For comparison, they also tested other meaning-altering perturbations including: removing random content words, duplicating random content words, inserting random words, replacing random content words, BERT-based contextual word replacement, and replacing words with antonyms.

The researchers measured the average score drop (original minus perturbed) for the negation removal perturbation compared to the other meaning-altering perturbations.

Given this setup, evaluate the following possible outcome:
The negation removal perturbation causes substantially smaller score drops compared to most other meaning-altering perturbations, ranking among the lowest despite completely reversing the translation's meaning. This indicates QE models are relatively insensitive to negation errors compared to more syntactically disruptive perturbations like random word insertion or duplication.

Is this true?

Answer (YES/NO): NO